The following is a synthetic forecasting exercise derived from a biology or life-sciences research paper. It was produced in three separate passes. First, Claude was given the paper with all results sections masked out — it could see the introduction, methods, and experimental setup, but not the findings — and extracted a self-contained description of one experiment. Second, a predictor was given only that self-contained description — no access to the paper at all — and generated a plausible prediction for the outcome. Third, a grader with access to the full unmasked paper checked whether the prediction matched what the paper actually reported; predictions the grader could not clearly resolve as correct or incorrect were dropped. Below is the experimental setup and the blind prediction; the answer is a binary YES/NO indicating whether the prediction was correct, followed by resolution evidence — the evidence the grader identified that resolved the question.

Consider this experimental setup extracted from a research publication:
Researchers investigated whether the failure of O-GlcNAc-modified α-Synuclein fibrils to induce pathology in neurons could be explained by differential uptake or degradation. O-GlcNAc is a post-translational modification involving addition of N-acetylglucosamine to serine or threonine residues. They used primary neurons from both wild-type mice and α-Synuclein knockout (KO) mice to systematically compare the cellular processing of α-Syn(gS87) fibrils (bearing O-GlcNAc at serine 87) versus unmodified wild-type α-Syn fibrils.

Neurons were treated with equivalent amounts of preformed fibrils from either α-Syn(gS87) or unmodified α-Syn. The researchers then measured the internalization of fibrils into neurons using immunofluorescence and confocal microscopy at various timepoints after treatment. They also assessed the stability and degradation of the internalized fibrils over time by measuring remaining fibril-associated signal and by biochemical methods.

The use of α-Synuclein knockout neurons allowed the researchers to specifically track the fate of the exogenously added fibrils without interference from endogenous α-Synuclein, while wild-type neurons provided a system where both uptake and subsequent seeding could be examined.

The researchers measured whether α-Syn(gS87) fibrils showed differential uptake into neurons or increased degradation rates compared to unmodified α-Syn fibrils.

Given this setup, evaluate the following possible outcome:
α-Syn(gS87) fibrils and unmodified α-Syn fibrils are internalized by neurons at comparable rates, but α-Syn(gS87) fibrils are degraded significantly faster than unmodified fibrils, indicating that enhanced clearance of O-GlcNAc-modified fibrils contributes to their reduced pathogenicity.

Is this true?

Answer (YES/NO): NO